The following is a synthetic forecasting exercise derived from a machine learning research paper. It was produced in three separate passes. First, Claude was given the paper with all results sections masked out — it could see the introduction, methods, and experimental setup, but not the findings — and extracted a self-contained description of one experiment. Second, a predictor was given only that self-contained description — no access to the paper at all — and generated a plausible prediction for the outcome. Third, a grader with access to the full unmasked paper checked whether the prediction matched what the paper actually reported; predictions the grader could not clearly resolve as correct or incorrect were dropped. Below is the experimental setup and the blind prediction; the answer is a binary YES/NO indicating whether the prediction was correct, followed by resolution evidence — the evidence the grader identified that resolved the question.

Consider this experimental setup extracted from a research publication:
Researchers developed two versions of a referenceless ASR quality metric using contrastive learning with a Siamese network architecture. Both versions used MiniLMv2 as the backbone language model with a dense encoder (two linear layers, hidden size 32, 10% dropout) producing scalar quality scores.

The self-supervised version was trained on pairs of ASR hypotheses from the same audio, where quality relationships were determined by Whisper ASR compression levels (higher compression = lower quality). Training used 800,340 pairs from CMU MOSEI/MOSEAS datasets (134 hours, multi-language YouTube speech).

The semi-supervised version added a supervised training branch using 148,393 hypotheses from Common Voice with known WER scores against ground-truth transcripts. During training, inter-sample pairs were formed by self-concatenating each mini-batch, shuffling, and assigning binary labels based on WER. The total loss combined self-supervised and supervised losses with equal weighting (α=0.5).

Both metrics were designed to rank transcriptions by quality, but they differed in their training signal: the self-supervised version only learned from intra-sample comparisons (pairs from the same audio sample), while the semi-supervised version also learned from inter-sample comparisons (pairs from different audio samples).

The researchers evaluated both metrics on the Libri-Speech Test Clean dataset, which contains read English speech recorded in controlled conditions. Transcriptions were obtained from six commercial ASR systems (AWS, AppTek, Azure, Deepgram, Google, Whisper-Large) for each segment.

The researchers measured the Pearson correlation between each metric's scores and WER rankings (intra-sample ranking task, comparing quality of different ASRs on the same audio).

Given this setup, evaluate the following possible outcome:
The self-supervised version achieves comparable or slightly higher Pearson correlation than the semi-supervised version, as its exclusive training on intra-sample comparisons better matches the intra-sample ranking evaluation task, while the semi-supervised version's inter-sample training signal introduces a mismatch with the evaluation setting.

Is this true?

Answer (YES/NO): NO